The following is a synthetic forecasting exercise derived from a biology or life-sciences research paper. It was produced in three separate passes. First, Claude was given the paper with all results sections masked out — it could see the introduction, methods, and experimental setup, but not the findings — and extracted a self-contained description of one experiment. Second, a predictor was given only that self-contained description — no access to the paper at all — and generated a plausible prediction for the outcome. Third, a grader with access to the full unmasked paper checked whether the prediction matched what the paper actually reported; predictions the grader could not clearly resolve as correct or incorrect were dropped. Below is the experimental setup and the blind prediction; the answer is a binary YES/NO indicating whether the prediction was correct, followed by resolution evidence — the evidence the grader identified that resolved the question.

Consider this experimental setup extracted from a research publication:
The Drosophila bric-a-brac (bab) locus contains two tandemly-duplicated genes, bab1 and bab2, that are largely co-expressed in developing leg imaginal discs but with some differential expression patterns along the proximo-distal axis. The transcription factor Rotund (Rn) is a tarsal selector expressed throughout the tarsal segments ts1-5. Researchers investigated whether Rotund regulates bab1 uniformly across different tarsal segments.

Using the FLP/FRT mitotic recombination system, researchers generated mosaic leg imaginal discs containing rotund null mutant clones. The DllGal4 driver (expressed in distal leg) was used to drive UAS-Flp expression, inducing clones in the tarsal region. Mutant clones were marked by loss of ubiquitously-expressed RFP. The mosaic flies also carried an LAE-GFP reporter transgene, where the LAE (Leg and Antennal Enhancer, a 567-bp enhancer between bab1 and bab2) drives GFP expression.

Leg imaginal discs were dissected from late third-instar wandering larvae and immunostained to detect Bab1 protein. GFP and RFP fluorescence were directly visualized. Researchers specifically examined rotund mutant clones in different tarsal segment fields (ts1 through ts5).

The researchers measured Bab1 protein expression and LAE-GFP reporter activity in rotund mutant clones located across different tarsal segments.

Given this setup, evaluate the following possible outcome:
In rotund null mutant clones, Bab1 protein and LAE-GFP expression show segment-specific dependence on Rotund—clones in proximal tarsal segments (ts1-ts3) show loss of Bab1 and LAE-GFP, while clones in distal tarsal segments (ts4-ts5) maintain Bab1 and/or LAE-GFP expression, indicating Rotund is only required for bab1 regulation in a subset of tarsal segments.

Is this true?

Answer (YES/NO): NO